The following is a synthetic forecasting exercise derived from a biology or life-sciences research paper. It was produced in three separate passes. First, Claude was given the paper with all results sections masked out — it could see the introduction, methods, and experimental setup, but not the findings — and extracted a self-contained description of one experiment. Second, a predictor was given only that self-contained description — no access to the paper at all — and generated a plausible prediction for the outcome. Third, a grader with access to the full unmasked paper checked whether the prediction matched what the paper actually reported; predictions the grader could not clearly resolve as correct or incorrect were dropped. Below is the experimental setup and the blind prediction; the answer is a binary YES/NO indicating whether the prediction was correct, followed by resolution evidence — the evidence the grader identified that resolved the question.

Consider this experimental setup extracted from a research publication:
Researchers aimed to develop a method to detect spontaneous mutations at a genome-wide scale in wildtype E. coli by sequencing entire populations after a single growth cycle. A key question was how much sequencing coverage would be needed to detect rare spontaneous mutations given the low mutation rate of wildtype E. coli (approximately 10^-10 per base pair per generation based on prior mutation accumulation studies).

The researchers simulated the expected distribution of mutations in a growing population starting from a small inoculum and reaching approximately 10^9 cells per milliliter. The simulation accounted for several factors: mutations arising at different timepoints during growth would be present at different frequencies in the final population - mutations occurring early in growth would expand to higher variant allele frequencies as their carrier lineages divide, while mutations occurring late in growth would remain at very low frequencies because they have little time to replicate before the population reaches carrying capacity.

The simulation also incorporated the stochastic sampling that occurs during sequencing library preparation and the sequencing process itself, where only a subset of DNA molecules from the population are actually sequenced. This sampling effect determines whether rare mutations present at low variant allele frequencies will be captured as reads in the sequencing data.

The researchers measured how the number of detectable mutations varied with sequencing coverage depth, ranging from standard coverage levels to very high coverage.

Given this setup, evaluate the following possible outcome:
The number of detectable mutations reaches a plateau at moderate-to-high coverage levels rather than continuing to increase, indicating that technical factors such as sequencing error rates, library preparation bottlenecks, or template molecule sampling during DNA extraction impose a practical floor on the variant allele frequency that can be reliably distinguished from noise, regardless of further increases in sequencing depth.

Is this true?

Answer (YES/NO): NO